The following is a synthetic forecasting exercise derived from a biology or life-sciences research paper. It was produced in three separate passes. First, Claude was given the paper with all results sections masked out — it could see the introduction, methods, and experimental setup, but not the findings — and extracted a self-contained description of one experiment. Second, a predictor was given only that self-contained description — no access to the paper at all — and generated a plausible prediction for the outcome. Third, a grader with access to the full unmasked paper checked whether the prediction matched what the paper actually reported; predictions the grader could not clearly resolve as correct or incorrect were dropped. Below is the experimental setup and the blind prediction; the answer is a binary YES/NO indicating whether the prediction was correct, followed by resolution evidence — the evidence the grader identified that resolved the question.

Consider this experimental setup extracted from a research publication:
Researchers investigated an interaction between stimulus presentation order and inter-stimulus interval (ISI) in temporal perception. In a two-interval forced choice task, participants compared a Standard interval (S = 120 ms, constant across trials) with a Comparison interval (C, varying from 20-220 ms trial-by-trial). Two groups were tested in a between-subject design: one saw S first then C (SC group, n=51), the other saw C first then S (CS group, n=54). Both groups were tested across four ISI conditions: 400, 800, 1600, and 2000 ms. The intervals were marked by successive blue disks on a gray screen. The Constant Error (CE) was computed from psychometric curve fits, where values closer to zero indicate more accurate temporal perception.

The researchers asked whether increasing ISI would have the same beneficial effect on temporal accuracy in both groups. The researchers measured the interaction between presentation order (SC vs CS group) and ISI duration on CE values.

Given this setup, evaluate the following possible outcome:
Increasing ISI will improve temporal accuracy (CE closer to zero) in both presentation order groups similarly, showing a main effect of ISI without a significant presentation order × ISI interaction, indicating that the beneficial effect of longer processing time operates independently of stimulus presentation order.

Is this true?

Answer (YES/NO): NO